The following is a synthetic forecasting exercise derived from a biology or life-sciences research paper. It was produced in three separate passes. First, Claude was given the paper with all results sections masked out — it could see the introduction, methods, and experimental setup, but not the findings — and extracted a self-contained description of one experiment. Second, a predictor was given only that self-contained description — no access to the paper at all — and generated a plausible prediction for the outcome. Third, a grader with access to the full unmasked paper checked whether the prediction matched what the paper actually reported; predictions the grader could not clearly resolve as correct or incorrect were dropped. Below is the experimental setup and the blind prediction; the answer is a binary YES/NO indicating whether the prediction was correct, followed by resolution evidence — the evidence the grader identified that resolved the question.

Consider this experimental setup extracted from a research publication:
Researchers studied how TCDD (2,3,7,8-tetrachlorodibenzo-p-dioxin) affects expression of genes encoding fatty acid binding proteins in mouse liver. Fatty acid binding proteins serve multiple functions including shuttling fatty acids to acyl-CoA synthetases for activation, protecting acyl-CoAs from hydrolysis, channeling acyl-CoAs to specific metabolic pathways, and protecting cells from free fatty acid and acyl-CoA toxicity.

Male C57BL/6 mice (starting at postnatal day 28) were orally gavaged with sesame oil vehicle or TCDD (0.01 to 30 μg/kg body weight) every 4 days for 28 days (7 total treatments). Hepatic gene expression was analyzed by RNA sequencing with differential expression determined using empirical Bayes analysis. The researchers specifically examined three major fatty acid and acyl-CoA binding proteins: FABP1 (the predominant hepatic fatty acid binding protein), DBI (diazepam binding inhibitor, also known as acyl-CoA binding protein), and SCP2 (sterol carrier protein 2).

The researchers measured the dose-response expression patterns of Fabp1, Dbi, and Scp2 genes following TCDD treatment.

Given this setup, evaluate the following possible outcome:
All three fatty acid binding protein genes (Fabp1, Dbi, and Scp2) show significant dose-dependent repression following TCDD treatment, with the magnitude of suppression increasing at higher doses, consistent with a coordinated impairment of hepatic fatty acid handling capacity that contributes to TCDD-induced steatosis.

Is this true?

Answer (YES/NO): YES